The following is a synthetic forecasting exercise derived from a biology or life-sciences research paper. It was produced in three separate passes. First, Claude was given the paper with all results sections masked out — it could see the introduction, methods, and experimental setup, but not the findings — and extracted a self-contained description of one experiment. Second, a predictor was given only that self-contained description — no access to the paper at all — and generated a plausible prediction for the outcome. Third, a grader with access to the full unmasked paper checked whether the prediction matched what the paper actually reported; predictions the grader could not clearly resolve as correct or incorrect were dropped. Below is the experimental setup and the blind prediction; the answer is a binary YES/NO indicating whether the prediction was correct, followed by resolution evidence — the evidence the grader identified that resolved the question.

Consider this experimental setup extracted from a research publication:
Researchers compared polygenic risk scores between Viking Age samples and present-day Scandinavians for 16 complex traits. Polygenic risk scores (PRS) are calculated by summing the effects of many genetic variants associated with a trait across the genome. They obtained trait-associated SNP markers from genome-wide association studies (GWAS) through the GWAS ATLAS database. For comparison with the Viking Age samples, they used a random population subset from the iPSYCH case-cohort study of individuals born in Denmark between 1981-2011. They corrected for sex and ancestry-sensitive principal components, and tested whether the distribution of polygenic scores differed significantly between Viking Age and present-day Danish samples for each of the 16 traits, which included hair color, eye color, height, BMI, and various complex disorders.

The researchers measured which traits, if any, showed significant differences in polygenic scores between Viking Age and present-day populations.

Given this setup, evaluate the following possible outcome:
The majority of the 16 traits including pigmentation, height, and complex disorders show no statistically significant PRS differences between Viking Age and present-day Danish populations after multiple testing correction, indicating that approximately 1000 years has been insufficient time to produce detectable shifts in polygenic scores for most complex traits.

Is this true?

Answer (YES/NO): NO